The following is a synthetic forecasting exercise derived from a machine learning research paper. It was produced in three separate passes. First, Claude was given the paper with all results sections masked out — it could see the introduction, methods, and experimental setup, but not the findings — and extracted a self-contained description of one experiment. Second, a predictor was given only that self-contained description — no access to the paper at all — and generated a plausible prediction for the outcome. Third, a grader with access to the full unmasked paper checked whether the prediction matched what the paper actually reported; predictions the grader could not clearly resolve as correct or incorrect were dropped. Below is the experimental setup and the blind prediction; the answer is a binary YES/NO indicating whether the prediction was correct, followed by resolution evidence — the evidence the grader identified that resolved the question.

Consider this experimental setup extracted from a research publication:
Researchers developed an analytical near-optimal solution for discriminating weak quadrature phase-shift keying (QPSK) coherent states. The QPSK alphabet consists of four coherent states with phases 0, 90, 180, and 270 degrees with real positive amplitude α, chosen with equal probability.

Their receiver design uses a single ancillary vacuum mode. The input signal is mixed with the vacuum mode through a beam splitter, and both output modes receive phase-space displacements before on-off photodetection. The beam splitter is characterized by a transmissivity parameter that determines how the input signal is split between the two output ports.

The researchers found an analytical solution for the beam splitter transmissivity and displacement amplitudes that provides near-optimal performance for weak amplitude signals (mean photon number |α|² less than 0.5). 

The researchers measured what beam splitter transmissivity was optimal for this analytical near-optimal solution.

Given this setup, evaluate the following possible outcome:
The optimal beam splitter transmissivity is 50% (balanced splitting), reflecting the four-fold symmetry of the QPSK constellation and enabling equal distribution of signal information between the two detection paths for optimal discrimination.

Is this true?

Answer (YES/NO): YES